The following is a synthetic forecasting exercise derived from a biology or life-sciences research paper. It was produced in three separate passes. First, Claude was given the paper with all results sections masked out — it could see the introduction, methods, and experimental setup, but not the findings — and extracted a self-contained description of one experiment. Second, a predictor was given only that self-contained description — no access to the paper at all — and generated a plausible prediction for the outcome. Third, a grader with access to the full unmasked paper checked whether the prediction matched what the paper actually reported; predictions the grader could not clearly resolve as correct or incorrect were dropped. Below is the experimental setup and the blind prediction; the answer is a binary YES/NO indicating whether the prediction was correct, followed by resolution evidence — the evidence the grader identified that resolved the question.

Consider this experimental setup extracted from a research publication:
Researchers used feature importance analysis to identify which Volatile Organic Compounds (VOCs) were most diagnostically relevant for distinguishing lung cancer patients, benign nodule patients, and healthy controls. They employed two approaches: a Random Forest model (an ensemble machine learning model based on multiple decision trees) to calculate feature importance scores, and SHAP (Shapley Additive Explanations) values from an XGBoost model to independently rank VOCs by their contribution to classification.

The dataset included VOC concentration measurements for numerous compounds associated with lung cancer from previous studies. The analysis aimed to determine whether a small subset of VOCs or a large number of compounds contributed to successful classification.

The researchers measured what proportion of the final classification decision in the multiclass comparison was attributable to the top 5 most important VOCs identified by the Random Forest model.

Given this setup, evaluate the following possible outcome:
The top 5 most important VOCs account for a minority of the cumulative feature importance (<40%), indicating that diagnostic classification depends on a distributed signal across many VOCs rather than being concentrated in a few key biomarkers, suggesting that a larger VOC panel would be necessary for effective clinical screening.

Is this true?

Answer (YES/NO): NO